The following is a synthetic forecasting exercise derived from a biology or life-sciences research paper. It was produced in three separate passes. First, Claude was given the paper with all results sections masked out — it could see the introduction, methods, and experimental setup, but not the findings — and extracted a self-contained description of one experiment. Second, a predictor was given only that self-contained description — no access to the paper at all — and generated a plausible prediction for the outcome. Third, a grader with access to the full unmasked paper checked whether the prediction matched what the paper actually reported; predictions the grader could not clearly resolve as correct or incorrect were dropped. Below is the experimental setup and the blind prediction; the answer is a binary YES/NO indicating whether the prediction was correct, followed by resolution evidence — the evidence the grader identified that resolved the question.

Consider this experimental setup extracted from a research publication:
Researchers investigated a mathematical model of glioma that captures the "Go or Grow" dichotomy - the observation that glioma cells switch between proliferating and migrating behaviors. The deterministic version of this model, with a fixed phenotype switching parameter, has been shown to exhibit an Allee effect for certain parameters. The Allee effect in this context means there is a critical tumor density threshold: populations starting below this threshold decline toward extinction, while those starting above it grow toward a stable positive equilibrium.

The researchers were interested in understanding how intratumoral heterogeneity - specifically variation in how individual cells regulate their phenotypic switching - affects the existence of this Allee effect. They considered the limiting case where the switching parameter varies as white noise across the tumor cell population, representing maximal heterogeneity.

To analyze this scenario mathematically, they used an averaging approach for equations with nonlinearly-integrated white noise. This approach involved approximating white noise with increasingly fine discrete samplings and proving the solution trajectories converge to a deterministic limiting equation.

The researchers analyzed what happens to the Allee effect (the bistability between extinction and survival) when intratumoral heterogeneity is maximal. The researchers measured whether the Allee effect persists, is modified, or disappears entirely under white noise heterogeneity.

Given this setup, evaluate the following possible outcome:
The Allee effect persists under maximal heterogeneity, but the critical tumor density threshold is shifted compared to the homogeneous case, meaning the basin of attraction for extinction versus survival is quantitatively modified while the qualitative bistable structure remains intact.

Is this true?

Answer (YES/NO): NO